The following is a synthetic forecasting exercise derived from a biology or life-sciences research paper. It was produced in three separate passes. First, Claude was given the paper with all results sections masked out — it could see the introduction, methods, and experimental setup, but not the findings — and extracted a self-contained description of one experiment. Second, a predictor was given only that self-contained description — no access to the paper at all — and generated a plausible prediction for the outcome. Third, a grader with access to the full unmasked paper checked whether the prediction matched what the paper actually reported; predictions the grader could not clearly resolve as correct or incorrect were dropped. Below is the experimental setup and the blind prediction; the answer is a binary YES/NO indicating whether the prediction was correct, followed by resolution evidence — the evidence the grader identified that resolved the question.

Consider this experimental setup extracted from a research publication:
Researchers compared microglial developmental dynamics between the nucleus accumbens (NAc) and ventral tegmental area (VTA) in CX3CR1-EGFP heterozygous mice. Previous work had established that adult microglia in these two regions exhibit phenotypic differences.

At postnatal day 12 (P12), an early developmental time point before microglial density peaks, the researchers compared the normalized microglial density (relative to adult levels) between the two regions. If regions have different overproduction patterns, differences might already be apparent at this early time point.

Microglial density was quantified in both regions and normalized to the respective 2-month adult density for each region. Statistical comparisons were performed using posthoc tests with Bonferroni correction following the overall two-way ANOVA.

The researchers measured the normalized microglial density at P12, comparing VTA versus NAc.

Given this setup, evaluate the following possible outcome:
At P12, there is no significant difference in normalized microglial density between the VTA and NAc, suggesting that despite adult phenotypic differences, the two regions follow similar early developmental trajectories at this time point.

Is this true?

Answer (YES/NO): NO